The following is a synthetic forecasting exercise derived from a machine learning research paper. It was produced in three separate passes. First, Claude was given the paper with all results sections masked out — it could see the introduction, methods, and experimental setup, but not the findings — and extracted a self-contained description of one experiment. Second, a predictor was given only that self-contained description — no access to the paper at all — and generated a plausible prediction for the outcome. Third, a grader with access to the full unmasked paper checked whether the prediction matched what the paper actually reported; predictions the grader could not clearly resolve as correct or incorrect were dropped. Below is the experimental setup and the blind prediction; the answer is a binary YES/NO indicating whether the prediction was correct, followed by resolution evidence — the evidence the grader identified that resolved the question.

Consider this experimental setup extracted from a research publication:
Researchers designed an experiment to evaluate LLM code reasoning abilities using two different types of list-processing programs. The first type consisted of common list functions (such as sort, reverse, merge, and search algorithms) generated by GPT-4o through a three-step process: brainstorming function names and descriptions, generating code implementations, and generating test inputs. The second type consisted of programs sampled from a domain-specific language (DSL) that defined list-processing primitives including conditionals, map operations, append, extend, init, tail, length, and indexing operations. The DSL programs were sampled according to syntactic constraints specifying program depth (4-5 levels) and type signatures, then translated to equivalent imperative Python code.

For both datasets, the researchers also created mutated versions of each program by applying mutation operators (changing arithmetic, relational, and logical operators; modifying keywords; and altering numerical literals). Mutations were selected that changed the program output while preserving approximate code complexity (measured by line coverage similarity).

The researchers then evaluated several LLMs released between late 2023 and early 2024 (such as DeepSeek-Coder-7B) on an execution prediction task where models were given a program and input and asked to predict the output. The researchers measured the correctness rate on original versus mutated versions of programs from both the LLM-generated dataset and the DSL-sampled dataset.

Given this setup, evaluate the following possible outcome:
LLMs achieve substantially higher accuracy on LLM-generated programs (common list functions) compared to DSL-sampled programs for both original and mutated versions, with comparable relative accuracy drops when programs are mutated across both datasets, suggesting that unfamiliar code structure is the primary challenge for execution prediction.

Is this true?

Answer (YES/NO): NO